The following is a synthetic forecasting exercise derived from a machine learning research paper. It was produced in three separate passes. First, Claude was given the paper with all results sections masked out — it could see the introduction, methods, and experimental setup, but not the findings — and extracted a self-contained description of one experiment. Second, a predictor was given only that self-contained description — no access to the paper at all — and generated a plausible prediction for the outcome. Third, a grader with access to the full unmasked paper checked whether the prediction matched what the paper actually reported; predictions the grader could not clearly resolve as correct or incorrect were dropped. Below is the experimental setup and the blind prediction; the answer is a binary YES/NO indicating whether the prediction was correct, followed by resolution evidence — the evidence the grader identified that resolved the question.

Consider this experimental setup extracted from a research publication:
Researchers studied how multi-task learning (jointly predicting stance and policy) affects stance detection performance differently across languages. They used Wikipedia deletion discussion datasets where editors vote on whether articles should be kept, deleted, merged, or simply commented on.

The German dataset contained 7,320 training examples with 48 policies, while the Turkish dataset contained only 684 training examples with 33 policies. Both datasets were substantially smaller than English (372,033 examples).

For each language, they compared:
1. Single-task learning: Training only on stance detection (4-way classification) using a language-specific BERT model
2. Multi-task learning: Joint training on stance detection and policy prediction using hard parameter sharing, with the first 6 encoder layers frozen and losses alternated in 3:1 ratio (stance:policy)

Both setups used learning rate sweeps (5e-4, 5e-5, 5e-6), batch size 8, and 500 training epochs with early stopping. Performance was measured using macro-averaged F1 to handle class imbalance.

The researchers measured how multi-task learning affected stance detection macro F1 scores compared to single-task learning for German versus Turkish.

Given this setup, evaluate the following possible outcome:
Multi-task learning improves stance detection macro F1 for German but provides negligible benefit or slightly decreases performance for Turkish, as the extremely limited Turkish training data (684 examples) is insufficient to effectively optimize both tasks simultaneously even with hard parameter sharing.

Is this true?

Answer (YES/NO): NO